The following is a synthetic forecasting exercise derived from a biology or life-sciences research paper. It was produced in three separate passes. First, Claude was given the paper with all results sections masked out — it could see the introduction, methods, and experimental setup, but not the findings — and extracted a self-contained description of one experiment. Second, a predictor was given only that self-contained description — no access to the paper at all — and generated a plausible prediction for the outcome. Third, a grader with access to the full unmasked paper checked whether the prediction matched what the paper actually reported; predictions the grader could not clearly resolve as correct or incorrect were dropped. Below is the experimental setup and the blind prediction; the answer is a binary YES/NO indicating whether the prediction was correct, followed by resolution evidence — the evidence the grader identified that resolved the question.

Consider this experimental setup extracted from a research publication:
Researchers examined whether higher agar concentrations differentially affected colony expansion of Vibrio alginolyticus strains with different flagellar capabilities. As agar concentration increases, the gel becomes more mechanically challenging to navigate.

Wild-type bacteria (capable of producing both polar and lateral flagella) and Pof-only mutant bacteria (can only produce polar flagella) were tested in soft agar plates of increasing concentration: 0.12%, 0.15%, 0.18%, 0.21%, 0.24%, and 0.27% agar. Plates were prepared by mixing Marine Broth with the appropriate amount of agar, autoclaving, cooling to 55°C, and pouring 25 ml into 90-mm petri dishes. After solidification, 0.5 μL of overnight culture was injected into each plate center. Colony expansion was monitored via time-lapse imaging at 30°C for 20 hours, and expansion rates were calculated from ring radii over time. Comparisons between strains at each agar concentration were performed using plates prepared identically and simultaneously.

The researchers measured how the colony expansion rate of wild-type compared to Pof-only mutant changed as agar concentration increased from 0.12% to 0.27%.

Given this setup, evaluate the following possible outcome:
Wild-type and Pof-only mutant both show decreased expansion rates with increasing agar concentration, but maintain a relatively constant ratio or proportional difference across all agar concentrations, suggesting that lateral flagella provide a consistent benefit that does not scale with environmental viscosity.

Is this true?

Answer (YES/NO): NO